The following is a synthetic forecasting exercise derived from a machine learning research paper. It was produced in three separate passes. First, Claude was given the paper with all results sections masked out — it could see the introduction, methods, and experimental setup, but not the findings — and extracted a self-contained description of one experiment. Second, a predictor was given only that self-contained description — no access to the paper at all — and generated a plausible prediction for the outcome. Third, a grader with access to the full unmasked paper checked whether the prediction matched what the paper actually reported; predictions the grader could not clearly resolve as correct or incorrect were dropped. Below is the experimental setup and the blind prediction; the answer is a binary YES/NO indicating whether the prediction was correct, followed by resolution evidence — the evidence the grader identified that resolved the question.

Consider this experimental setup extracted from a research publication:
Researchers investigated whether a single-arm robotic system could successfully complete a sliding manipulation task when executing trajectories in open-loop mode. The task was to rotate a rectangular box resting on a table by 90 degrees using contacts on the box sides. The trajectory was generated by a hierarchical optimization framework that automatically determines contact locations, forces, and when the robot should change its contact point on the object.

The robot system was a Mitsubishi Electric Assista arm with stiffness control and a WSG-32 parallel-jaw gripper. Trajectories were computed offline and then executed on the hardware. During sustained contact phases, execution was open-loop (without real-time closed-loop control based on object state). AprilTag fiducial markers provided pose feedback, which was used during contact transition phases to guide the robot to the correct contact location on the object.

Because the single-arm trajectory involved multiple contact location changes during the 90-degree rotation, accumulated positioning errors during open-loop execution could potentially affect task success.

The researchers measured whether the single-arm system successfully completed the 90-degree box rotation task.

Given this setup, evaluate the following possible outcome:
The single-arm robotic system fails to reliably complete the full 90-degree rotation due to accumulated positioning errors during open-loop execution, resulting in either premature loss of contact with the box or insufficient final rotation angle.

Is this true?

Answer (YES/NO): YES